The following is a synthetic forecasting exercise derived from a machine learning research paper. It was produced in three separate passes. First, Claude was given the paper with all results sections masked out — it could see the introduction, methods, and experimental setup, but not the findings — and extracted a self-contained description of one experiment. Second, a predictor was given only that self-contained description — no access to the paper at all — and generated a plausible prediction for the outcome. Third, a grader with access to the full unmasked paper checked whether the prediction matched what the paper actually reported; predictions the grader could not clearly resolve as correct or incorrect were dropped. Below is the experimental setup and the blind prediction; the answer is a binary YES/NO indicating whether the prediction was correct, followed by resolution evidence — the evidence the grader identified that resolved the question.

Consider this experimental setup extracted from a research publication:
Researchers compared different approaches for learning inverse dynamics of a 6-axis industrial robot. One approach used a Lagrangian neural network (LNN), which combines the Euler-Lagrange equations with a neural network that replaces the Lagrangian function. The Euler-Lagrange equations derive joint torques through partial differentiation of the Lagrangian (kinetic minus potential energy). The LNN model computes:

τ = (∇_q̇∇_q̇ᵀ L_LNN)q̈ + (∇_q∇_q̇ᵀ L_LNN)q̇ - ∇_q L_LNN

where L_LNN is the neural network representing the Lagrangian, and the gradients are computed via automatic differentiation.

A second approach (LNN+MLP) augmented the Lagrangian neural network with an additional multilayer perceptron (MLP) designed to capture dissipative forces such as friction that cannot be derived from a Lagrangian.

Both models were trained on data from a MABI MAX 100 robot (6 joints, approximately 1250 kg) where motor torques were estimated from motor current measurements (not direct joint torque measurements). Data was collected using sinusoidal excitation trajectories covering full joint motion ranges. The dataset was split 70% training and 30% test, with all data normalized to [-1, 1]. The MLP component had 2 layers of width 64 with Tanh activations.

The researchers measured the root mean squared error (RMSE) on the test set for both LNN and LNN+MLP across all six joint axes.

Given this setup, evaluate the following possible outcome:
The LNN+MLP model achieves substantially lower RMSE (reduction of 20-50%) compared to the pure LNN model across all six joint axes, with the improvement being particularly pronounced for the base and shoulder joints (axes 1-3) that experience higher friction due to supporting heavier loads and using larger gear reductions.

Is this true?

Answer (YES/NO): NO